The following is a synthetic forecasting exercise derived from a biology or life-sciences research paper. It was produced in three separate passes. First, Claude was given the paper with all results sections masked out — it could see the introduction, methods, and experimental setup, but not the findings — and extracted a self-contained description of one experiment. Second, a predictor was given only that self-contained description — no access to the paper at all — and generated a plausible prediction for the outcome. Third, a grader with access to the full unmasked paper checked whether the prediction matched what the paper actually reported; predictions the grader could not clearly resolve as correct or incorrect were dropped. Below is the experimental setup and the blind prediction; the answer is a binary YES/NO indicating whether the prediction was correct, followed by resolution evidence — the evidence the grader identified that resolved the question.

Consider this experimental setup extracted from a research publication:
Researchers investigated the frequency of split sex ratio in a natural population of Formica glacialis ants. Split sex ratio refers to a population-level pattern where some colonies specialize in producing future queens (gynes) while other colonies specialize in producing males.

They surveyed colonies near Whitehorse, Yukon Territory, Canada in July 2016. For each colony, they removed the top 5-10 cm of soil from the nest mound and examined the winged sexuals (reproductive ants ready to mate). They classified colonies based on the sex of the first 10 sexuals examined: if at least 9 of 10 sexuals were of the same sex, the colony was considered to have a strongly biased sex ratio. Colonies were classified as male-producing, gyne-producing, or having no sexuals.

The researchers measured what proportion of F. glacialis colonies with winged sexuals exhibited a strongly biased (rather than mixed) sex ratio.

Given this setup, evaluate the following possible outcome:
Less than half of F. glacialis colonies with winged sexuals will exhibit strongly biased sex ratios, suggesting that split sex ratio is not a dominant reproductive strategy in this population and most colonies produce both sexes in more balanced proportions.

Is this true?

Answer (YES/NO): NO